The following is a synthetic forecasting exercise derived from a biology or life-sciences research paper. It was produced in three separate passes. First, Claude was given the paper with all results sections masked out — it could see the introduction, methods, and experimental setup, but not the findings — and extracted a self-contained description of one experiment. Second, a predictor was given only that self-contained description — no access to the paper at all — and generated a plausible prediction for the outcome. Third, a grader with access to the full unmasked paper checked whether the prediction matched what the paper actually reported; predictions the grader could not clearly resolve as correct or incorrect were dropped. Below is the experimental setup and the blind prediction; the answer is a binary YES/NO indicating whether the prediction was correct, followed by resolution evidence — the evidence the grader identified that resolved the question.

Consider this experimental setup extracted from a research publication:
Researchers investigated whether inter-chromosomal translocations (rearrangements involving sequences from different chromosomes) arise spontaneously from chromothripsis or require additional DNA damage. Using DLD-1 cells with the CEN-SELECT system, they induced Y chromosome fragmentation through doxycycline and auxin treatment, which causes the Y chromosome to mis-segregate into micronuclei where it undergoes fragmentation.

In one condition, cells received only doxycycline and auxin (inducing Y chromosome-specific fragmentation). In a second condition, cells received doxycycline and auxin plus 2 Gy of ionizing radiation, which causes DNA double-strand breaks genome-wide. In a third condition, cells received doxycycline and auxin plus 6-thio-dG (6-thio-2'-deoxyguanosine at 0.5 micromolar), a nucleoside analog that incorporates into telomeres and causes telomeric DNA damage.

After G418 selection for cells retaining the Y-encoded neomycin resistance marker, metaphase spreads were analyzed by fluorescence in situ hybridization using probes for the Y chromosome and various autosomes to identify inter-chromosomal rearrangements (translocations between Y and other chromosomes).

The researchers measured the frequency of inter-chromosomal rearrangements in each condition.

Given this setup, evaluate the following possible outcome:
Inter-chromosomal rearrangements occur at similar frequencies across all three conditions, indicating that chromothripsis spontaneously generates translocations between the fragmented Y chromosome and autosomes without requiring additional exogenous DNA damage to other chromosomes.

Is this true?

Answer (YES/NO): NO